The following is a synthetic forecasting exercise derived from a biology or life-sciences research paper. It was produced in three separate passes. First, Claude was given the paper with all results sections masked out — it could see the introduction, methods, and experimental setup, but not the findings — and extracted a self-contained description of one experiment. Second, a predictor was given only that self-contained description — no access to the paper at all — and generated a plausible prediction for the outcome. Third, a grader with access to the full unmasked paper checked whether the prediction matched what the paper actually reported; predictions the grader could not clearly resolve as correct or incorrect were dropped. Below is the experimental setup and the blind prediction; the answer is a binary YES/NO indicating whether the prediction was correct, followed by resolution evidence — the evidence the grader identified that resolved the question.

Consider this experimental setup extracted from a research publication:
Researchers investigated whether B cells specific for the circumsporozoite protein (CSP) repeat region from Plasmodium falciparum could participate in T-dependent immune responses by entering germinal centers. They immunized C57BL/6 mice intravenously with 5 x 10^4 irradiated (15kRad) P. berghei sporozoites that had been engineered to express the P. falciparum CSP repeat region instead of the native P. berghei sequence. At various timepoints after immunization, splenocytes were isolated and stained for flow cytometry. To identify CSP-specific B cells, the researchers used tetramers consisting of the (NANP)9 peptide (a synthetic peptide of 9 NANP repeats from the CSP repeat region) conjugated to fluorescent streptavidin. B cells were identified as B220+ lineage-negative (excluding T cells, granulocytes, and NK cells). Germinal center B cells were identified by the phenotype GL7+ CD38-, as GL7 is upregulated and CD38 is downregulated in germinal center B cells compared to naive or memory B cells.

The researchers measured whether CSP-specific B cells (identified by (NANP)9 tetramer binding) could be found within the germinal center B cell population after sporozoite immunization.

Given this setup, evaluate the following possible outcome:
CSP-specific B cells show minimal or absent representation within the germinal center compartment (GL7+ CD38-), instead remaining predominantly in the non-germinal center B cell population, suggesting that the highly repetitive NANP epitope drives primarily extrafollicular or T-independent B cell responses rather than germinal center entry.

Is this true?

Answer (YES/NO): NO